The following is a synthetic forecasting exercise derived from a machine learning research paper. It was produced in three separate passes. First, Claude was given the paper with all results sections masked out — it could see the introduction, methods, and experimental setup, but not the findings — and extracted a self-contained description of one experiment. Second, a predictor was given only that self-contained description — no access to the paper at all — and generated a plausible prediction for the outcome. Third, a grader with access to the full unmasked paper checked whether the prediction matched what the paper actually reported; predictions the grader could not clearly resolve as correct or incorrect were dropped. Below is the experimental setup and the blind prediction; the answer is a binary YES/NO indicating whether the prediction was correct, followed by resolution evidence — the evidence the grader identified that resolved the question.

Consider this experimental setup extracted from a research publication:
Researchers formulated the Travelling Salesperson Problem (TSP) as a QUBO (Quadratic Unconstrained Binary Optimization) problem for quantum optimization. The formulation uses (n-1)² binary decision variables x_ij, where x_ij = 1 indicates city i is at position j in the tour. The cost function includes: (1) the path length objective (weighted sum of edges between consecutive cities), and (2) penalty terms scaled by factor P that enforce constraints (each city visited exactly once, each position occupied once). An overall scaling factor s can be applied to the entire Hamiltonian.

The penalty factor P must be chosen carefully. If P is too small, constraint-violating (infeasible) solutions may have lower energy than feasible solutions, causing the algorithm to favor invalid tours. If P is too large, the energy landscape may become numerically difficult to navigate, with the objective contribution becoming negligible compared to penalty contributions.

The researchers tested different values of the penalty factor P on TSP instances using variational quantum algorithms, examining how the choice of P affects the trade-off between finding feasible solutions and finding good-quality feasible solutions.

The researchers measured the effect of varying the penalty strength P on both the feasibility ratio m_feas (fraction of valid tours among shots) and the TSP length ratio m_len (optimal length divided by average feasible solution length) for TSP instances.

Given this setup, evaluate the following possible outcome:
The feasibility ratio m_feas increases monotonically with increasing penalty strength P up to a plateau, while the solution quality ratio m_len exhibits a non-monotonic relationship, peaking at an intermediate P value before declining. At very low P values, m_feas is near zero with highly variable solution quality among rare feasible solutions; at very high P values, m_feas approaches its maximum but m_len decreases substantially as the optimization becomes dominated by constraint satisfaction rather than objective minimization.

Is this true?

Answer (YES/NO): NO